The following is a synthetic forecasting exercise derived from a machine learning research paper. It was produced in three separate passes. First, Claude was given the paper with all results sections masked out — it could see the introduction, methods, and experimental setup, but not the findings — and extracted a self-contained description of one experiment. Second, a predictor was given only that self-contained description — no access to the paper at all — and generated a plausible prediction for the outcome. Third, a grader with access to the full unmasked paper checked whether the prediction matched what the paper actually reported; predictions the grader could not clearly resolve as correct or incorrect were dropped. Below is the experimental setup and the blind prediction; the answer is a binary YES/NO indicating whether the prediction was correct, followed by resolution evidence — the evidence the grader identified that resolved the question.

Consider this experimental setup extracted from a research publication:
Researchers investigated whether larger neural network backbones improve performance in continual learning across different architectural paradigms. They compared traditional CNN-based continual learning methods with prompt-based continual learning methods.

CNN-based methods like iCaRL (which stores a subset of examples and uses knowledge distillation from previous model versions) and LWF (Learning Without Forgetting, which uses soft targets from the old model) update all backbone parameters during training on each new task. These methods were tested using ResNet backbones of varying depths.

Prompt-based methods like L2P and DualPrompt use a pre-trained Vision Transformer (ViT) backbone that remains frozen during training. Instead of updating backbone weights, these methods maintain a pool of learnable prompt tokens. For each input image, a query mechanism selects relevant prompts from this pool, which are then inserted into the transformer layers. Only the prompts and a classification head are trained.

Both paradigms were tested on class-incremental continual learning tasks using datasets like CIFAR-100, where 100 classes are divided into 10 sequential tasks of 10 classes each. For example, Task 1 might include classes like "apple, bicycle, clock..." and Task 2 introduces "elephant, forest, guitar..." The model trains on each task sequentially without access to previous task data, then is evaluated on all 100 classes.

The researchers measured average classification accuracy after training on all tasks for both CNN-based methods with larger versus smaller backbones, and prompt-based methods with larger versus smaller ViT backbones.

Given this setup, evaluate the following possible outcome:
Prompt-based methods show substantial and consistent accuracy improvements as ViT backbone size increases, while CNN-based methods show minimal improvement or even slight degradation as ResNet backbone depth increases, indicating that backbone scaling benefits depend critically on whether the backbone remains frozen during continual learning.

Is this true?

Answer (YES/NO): YES